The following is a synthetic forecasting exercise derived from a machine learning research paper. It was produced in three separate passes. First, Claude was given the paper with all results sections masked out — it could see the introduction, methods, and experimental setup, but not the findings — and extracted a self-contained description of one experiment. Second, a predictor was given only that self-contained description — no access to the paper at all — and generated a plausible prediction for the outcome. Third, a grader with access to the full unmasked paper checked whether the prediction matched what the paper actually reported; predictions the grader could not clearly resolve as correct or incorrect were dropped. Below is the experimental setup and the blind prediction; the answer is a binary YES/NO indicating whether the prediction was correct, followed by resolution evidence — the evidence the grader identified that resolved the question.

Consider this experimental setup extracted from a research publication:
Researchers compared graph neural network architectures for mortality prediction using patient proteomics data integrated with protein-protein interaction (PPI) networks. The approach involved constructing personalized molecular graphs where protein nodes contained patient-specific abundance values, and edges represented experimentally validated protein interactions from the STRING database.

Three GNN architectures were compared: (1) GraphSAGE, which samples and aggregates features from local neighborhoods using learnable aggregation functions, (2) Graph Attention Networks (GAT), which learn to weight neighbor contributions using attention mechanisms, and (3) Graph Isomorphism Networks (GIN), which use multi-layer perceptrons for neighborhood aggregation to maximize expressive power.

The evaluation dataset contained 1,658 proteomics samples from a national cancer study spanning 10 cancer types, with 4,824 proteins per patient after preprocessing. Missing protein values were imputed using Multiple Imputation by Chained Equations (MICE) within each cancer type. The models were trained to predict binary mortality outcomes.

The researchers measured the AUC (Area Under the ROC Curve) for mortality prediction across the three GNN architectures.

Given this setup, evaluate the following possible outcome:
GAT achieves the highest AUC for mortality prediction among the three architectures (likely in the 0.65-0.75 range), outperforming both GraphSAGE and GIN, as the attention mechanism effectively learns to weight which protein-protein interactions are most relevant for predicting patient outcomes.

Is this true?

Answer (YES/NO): NO